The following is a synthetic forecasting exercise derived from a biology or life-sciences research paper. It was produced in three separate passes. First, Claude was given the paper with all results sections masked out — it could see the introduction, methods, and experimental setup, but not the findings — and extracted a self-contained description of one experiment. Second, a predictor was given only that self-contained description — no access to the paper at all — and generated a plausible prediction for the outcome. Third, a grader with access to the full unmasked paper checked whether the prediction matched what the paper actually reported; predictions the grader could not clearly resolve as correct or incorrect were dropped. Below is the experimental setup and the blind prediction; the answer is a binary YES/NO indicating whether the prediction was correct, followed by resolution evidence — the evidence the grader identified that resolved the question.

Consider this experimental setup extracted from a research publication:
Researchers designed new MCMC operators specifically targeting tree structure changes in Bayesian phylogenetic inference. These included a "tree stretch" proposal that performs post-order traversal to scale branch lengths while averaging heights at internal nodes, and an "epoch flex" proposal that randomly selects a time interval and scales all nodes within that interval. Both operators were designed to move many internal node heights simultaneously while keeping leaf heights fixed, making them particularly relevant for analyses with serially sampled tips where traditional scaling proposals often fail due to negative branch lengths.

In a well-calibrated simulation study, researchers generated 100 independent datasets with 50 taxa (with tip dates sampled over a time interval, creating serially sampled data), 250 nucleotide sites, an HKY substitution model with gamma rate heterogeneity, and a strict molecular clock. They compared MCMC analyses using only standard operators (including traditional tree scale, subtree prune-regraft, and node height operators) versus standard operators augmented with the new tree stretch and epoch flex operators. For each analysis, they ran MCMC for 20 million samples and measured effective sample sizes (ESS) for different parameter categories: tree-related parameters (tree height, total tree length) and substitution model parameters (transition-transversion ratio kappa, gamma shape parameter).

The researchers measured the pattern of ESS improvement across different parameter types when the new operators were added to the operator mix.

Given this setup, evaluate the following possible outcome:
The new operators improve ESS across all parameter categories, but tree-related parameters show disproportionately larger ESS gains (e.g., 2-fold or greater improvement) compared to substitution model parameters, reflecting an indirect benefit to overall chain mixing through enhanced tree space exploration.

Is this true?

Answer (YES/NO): NO